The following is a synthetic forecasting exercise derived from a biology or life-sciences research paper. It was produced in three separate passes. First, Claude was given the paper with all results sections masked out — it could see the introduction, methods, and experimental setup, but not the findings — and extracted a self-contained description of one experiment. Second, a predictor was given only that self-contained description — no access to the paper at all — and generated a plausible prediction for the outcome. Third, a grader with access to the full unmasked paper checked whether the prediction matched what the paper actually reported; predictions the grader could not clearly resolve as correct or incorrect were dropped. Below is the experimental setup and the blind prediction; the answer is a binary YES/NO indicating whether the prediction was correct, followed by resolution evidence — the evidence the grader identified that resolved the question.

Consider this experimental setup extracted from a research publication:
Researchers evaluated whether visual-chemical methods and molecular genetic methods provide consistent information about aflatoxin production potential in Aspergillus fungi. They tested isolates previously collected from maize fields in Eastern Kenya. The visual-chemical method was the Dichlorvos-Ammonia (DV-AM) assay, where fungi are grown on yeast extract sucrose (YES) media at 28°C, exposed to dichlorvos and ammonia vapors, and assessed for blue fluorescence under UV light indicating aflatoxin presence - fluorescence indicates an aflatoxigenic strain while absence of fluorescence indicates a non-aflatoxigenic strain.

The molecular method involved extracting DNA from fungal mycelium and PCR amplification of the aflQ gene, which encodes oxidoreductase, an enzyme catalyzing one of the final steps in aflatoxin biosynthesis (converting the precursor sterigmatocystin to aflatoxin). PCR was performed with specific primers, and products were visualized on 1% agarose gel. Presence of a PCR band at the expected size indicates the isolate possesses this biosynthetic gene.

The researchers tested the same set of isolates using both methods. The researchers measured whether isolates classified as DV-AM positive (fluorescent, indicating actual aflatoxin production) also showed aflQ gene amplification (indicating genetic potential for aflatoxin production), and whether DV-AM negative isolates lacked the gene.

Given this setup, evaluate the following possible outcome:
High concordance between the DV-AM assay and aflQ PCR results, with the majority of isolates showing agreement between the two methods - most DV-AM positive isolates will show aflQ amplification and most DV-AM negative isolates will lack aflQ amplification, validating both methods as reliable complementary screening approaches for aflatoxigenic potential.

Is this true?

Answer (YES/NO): NO